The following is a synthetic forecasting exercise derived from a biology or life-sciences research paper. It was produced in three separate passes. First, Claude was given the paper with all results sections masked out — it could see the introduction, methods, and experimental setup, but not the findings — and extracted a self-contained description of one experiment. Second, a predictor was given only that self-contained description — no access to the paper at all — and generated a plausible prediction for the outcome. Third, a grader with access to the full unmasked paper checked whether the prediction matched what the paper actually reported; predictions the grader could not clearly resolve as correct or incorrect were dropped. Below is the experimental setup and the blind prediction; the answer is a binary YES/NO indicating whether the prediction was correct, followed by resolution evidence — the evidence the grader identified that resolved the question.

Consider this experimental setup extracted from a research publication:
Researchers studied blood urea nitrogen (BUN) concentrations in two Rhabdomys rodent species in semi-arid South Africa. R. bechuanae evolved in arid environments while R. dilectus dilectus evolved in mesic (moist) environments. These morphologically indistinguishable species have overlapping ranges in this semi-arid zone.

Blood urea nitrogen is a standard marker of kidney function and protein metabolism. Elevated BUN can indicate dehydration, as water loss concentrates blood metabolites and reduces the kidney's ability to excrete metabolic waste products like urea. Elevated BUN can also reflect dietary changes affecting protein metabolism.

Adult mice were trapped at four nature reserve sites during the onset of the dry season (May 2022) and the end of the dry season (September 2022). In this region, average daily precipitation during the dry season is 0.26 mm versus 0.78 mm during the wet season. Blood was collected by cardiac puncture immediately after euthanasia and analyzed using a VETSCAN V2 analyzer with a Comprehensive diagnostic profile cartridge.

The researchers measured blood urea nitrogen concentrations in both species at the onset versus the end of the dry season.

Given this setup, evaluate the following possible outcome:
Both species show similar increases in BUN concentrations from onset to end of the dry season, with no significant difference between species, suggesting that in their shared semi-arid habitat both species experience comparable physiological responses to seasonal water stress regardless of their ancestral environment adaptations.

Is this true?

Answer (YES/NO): NO